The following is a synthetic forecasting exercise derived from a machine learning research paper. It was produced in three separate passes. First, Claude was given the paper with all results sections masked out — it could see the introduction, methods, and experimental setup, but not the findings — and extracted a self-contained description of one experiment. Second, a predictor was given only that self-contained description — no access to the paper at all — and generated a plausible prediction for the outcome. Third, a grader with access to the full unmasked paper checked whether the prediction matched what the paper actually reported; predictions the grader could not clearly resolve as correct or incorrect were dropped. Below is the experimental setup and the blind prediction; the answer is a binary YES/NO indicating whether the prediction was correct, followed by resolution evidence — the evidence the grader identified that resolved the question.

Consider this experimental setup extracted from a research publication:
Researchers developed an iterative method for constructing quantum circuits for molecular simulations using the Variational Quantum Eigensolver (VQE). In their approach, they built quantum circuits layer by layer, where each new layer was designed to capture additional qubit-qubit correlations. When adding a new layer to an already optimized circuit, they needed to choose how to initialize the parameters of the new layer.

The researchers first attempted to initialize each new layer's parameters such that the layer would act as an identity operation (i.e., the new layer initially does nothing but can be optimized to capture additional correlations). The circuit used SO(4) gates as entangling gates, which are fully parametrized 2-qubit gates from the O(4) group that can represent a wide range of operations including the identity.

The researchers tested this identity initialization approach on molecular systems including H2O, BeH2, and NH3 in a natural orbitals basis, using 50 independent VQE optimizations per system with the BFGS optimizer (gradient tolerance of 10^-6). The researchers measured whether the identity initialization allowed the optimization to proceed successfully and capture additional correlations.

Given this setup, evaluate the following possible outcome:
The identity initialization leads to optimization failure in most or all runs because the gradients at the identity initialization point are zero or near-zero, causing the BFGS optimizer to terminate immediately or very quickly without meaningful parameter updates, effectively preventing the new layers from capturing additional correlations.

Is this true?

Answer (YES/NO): NO